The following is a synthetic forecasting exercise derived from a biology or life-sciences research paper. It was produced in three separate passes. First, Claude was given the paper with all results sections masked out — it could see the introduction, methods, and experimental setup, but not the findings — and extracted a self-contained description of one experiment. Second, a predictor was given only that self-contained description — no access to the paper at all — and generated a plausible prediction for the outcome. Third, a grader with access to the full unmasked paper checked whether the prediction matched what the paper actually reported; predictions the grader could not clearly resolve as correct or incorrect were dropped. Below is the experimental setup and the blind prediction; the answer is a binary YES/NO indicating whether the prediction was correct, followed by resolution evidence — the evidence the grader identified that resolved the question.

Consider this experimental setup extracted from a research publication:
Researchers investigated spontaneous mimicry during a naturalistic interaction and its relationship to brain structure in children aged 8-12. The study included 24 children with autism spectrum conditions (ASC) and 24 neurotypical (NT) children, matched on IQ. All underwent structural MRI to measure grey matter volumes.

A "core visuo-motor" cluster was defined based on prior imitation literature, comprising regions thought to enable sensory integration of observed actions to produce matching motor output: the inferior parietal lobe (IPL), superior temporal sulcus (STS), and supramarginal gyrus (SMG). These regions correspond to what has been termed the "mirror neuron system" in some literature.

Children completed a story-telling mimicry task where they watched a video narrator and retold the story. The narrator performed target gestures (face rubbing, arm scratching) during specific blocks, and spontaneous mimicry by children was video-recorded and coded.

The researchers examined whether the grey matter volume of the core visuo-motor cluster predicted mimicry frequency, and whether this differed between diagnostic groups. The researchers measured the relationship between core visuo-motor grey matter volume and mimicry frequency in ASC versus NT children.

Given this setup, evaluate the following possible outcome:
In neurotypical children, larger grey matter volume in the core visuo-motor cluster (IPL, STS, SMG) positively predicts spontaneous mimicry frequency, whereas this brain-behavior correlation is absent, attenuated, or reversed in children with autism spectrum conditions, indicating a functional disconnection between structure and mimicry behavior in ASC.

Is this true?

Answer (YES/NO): NO